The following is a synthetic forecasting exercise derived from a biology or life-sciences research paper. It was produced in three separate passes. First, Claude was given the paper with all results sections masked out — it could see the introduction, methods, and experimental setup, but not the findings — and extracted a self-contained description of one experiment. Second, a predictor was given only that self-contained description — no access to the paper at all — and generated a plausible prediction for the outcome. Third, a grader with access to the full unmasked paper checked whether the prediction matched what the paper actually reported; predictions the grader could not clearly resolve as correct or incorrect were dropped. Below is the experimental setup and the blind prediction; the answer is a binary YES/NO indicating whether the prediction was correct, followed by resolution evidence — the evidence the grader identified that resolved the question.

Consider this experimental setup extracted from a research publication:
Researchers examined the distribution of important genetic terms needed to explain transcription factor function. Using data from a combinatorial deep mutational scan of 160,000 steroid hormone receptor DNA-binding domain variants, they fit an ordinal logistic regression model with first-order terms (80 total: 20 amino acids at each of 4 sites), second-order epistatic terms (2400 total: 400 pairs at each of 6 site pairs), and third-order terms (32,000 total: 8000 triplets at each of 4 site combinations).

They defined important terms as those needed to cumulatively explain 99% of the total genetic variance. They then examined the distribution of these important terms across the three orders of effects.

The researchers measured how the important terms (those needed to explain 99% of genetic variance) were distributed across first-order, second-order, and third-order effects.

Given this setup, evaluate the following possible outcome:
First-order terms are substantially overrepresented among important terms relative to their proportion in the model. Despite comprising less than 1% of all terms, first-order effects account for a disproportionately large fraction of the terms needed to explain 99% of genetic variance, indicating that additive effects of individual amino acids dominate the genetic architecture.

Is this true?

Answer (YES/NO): YES